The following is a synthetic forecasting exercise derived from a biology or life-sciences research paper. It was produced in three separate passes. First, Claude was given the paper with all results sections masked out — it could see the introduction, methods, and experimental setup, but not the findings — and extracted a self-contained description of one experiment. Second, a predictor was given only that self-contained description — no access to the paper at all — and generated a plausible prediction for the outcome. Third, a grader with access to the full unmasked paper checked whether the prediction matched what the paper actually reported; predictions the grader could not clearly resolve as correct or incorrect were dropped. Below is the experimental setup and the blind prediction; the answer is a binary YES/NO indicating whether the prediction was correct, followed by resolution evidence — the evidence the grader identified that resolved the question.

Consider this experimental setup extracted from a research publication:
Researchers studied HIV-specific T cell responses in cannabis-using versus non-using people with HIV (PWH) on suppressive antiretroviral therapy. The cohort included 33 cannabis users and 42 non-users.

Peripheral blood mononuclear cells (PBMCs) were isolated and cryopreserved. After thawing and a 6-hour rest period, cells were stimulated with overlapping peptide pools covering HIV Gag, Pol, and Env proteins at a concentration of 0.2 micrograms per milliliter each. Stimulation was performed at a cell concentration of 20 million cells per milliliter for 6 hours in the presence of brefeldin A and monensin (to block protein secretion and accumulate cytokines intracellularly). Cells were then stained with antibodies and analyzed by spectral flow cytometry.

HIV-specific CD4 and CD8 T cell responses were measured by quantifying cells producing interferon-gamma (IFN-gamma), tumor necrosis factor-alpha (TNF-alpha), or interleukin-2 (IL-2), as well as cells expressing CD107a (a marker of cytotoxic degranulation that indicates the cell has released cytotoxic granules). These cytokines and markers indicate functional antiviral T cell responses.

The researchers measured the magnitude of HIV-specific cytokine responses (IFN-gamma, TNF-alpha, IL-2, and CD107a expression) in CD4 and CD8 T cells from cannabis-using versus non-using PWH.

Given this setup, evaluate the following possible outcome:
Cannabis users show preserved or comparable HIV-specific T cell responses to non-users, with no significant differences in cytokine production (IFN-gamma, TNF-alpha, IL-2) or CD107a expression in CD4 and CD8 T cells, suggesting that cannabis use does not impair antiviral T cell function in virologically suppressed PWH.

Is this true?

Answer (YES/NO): YES